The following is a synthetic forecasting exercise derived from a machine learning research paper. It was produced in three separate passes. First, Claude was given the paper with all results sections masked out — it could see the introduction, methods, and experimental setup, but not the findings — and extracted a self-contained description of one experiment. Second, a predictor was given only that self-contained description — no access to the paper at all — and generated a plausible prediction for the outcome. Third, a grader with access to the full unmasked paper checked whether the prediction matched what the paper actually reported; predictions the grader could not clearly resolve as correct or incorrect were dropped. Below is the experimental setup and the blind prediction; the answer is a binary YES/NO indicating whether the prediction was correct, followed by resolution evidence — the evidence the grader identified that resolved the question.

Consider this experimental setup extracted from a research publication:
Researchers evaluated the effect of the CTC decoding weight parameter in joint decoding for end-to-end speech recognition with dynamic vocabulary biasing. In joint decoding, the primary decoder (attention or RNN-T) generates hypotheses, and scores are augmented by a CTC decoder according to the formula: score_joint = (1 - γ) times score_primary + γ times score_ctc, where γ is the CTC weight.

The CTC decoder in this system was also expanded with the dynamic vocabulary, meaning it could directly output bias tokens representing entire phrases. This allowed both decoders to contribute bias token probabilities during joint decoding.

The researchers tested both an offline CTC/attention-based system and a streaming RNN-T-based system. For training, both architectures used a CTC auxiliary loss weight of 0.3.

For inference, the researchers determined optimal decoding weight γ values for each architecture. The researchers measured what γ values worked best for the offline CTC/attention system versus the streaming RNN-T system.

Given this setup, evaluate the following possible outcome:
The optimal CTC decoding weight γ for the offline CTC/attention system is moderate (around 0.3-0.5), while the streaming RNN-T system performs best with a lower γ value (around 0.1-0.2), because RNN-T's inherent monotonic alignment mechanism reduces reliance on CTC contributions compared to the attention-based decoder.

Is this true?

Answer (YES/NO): YES